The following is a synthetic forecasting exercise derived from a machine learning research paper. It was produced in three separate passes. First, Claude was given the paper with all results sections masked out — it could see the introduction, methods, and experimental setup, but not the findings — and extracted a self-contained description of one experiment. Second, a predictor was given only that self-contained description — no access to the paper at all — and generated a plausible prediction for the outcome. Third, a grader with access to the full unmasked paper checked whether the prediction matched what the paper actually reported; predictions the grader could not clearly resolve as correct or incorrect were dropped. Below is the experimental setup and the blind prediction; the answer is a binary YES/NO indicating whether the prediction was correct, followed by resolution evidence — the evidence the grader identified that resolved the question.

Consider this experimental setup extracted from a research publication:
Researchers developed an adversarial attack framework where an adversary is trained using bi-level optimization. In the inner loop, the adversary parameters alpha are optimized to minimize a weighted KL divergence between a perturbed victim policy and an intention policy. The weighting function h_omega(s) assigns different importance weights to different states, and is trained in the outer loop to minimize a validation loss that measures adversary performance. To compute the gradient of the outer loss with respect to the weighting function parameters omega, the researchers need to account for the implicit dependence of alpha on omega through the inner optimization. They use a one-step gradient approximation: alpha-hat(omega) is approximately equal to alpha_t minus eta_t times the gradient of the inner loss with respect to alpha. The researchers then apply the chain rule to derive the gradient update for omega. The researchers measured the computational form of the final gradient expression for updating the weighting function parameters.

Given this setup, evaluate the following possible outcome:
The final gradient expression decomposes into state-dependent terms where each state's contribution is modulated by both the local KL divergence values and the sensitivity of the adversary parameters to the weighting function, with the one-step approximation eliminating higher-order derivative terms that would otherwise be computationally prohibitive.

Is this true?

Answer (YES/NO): NO